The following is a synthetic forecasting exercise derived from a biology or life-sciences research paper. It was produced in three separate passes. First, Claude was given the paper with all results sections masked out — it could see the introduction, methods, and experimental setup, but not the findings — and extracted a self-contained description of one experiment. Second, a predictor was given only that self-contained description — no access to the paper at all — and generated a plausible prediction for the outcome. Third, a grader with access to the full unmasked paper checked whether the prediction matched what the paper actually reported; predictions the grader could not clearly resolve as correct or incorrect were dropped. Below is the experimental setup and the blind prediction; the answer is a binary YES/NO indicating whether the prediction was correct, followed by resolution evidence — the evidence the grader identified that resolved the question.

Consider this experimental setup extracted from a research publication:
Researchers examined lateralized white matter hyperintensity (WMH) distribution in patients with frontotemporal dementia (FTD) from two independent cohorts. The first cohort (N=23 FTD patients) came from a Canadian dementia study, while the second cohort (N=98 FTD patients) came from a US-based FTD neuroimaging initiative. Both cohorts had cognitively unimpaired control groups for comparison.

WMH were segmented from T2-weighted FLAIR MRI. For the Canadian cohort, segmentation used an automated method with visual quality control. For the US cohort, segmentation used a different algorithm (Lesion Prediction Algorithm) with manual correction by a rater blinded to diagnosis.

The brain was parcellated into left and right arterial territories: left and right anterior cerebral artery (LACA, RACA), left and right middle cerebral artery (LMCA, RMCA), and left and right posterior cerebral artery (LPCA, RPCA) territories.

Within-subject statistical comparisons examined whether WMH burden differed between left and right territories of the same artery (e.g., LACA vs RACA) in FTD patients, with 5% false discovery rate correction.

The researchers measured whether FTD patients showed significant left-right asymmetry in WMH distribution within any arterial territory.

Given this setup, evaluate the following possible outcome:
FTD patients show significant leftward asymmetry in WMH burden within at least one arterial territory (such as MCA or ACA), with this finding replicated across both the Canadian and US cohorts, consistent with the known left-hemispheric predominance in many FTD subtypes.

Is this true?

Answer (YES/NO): NO